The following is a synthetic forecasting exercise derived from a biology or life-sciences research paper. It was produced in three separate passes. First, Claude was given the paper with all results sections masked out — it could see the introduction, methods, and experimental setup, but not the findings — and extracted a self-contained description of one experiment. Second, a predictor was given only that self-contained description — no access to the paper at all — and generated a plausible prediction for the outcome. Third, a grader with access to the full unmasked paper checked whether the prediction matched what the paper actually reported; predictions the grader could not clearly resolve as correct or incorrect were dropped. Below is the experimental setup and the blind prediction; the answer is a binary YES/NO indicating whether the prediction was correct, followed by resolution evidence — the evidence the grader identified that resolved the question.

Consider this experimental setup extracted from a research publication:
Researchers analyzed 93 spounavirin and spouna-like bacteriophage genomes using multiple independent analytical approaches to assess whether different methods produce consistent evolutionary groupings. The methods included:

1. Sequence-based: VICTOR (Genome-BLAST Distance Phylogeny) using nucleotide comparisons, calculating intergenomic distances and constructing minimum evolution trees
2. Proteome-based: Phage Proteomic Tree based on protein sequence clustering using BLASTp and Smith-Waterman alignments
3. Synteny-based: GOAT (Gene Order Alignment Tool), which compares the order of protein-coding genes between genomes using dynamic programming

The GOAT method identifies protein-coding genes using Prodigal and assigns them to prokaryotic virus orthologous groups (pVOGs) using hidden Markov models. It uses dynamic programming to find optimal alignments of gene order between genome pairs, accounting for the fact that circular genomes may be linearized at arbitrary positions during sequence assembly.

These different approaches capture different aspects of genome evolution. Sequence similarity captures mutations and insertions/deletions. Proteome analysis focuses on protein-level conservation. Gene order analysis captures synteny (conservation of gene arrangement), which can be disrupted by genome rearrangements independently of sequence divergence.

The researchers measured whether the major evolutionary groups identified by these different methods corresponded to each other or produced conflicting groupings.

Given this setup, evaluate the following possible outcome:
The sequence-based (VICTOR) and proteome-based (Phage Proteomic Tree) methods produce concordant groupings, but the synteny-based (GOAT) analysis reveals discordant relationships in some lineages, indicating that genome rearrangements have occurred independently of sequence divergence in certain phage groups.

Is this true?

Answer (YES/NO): NO